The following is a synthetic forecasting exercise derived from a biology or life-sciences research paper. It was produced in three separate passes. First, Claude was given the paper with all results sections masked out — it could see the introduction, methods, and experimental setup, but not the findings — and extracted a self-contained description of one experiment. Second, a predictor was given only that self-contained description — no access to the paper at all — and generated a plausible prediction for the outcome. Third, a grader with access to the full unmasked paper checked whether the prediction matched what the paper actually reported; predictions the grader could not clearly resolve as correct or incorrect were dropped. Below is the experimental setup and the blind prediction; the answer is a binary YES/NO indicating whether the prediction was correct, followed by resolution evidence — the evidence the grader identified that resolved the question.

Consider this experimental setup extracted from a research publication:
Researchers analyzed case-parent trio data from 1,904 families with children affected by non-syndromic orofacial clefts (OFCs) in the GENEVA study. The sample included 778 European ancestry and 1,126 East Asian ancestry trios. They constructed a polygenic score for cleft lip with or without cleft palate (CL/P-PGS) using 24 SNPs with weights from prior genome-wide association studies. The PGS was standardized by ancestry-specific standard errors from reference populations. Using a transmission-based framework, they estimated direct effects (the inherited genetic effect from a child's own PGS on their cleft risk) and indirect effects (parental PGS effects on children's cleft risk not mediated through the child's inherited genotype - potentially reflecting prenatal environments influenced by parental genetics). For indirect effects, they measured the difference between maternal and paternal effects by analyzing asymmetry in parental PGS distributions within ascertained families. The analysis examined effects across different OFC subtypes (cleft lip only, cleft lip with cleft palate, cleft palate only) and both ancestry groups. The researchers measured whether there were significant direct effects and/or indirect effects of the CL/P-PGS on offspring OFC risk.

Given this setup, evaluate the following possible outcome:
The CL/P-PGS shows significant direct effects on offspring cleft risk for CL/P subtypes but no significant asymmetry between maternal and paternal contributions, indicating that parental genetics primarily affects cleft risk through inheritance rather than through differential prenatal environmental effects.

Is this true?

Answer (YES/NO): YES